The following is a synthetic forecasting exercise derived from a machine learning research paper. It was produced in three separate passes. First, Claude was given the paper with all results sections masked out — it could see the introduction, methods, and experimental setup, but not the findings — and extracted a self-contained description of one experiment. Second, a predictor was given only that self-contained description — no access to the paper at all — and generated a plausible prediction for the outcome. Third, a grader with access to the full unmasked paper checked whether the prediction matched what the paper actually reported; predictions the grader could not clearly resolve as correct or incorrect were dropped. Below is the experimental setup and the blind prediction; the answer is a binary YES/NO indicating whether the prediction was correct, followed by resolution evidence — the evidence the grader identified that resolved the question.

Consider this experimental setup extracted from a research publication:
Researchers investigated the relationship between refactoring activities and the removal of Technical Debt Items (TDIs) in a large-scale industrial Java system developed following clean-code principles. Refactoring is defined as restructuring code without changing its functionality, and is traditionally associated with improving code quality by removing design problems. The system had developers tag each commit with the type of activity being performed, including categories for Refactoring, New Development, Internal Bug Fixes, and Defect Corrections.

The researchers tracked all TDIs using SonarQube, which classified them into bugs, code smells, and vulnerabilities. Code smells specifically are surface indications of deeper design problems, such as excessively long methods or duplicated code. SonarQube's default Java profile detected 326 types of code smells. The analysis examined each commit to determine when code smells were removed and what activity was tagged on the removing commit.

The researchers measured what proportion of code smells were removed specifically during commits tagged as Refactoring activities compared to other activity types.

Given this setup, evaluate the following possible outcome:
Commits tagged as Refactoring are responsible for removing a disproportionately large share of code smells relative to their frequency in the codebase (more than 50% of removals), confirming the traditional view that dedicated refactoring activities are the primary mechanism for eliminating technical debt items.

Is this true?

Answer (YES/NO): NO